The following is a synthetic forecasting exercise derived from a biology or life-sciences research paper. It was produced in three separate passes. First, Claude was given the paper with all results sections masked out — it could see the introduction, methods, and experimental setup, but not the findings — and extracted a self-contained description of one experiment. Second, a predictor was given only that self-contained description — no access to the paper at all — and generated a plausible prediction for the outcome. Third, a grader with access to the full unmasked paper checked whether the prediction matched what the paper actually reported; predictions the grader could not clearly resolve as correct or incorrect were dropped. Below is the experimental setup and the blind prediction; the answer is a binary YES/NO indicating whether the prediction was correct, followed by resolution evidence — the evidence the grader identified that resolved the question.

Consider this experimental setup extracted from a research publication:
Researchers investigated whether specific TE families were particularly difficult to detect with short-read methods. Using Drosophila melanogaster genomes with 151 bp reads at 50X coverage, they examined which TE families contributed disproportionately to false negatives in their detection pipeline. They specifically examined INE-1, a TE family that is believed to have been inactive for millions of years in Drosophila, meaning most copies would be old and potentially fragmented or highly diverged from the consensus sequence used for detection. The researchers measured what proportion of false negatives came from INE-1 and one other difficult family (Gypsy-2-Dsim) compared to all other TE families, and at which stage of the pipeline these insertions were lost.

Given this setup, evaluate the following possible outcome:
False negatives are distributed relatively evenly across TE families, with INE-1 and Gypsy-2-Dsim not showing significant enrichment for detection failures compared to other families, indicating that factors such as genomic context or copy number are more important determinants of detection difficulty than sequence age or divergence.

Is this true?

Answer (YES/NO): NO